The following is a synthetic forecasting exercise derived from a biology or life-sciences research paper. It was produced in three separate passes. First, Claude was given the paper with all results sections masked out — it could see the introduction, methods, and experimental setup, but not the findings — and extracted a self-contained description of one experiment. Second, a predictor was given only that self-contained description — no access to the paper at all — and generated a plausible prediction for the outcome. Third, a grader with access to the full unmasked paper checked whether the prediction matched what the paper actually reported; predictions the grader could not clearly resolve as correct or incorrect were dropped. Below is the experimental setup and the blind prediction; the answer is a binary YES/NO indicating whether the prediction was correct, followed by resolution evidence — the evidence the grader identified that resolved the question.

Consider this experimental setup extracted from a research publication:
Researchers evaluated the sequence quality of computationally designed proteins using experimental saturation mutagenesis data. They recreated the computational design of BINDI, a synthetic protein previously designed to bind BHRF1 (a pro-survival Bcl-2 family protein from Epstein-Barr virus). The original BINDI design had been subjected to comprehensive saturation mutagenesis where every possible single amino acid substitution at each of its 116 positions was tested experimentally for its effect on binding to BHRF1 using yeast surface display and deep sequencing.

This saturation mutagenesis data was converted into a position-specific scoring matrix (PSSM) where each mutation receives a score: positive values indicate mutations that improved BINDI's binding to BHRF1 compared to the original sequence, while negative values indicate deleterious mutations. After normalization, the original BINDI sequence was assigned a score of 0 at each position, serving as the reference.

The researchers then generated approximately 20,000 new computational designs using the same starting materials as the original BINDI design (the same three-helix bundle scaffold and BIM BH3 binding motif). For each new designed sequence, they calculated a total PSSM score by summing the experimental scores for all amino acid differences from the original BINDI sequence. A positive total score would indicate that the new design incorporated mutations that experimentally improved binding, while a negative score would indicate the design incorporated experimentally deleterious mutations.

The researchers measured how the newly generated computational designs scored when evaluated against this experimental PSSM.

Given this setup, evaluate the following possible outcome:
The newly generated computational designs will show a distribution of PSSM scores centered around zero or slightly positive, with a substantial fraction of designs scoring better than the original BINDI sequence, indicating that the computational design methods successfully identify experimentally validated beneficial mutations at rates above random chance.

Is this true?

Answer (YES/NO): NO